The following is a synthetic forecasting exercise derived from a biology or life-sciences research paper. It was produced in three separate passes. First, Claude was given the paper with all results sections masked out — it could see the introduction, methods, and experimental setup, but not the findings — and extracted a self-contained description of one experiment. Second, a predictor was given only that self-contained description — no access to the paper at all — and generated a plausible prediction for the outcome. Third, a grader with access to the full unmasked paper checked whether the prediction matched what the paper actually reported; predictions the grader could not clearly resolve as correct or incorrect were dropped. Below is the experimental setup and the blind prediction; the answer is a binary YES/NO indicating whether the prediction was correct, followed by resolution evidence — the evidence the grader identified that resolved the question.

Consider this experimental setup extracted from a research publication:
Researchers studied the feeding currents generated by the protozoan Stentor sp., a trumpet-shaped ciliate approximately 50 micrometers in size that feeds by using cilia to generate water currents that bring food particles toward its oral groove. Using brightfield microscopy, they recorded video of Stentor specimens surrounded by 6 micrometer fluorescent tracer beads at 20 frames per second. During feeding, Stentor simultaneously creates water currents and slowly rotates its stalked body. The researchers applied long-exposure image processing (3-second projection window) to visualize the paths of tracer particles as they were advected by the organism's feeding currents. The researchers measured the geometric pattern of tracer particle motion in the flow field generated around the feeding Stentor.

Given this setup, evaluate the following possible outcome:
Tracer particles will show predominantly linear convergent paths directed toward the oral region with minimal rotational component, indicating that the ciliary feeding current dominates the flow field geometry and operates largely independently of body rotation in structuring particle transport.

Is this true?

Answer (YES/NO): NO